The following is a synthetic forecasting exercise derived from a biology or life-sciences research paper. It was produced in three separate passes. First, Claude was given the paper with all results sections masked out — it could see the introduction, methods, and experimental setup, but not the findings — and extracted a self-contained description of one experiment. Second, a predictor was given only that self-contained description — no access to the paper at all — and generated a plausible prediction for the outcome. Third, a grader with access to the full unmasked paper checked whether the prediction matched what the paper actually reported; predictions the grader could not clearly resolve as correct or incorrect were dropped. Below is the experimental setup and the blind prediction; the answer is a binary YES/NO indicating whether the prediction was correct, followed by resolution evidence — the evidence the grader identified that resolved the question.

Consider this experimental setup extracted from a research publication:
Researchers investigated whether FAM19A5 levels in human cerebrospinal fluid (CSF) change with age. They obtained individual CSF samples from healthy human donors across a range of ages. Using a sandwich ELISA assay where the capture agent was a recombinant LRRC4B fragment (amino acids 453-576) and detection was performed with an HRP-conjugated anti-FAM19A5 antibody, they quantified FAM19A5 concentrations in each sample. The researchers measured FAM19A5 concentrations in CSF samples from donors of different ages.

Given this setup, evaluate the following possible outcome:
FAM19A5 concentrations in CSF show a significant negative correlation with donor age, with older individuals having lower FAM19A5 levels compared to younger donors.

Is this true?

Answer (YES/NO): NO